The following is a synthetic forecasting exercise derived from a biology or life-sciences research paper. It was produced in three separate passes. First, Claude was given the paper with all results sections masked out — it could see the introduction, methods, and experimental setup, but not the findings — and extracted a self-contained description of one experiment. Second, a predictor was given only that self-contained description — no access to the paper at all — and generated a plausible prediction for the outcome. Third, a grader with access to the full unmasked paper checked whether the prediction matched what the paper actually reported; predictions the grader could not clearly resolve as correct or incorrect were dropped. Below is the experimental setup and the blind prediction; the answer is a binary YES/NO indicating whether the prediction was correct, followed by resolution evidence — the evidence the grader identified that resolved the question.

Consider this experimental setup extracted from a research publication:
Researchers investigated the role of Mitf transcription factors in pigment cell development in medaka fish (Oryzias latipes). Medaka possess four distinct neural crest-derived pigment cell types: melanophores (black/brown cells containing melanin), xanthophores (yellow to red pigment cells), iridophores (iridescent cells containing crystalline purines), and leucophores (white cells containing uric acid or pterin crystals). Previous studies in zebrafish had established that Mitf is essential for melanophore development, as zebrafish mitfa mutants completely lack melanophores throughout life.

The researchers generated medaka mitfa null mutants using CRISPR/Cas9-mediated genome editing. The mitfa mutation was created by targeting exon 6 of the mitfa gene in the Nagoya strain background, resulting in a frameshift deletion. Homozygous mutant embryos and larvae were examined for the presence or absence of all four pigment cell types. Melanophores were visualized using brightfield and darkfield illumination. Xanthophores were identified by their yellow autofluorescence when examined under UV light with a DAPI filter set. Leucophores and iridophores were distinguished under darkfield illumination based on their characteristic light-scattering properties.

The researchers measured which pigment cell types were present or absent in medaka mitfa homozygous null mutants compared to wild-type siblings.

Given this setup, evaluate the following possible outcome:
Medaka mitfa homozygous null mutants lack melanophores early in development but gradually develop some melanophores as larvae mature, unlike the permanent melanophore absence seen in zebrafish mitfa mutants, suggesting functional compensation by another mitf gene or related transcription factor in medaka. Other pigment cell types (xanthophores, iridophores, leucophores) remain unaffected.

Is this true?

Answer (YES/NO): NO